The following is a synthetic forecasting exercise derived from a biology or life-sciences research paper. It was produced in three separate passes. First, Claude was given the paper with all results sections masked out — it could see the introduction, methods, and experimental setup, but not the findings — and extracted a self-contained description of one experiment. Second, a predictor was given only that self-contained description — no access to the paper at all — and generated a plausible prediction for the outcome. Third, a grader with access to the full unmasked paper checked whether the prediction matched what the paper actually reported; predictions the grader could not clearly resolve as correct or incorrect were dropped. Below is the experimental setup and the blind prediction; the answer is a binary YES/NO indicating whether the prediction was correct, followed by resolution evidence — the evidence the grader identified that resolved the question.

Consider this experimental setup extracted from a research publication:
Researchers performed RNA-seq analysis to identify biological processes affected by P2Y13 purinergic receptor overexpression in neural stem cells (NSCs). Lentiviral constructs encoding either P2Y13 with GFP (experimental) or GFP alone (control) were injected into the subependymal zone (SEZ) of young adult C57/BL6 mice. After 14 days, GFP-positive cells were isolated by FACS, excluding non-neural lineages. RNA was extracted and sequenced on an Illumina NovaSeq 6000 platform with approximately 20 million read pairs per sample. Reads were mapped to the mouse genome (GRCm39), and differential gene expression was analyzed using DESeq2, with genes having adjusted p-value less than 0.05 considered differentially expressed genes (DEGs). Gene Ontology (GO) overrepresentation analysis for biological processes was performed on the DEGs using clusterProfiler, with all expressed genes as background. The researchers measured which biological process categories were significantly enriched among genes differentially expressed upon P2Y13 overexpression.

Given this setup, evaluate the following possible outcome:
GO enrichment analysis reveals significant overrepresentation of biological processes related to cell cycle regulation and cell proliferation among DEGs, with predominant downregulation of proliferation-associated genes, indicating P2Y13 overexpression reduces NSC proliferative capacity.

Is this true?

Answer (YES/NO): NO